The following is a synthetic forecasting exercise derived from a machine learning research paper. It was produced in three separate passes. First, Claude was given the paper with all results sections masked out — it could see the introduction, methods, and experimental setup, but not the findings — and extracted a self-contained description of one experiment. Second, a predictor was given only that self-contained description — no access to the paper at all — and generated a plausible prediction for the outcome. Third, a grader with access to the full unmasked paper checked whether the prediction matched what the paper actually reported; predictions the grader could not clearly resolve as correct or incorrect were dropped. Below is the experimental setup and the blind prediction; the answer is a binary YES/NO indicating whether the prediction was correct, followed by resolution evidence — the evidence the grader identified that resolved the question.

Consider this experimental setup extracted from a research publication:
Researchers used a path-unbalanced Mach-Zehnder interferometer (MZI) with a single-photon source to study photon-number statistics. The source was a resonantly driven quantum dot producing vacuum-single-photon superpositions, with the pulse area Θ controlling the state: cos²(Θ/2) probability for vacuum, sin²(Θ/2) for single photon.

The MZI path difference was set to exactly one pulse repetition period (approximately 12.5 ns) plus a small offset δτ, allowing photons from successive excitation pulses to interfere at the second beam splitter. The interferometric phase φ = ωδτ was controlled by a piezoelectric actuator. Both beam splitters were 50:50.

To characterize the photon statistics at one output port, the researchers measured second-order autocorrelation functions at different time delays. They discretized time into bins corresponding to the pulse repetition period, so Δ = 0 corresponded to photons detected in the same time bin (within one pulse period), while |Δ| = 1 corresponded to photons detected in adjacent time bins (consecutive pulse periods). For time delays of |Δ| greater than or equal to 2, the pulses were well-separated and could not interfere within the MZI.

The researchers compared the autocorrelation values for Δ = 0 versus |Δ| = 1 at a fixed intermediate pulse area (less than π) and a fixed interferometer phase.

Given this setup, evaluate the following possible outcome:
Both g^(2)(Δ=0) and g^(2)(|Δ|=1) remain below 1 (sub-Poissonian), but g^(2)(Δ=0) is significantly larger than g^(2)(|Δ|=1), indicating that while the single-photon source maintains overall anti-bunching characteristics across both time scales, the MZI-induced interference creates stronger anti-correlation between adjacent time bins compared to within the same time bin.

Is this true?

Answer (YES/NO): NO